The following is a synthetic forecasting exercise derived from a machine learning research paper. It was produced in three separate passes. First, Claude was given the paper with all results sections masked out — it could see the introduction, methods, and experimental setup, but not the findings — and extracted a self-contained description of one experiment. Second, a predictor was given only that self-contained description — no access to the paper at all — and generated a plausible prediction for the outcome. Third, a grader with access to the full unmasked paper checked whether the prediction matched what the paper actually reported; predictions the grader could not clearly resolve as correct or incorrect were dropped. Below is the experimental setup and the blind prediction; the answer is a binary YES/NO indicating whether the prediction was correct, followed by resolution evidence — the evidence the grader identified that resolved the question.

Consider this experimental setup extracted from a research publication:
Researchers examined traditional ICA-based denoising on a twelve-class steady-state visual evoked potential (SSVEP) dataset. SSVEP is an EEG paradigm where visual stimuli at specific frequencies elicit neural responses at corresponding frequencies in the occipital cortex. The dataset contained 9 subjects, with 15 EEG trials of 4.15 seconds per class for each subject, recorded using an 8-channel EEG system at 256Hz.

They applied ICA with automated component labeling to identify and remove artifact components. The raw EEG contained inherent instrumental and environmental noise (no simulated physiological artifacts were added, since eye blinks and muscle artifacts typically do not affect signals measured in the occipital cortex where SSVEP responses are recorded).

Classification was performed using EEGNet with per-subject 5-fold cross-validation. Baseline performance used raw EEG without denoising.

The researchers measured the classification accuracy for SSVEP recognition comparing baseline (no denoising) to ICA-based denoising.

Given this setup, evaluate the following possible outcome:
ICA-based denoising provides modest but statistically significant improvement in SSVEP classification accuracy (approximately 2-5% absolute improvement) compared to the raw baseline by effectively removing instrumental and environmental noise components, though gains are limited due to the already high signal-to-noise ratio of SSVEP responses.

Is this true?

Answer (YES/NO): NO